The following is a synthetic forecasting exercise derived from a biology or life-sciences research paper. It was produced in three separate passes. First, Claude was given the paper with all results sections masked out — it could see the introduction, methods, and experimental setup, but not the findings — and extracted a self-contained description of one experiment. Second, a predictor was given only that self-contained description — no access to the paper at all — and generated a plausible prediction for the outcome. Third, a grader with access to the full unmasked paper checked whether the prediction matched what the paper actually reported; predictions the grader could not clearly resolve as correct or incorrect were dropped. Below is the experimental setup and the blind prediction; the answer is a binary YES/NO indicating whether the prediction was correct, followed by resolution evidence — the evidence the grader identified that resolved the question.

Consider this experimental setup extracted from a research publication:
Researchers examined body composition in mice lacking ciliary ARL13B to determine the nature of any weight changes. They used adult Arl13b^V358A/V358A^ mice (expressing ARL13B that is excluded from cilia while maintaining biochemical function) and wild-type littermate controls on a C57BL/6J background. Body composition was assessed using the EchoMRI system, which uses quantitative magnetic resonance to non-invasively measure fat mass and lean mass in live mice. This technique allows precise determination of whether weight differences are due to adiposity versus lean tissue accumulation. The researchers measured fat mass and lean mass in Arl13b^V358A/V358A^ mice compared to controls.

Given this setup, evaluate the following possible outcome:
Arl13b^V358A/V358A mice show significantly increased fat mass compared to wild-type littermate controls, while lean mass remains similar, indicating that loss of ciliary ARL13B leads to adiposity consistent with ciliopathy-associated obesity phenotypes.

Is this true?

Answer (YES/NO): YES